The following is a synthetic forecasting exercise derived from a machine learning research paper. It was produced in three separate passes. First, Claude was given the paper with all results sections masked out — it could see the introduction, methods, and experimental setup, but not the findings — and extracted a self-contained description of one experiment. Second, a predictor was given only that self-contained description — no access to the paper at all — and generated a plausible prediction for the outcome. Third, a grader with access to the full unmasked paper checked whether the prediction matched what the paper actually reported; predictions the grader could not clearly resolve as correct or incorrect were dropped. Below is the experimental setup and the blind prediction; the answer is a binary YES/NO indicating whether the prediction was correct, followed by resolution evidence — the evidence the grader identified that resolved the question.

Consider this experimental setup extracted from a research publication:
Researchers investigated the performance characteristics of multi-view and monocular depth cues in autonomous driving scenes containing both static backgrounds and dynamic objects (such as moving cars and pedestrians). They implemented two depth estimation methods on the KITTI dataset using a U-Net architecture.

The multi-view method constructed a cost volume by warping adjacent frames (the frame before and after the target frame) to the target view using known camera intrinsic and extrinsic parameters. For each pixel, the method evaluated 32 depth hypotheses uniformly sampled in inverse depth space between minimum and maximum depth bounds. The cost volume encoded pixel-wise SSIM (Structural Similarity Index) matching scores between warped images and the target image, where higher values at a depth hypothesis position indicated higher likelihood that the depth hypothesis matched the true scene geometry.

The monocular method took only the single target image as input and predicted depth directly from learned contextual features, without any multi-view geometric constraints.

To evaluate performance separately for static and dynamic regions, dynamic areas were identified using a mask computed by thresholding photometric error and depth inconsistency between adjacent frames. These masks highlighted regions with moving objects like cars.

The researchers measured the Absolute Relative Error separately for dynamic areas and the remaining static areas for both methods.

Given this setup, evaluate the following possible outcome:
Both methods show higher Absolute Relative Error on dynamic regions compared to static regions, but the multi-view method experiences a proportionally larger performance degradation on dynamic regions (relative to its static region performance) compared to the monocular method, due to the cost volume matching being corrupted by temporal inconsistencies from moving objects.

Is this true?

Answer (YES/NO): YES